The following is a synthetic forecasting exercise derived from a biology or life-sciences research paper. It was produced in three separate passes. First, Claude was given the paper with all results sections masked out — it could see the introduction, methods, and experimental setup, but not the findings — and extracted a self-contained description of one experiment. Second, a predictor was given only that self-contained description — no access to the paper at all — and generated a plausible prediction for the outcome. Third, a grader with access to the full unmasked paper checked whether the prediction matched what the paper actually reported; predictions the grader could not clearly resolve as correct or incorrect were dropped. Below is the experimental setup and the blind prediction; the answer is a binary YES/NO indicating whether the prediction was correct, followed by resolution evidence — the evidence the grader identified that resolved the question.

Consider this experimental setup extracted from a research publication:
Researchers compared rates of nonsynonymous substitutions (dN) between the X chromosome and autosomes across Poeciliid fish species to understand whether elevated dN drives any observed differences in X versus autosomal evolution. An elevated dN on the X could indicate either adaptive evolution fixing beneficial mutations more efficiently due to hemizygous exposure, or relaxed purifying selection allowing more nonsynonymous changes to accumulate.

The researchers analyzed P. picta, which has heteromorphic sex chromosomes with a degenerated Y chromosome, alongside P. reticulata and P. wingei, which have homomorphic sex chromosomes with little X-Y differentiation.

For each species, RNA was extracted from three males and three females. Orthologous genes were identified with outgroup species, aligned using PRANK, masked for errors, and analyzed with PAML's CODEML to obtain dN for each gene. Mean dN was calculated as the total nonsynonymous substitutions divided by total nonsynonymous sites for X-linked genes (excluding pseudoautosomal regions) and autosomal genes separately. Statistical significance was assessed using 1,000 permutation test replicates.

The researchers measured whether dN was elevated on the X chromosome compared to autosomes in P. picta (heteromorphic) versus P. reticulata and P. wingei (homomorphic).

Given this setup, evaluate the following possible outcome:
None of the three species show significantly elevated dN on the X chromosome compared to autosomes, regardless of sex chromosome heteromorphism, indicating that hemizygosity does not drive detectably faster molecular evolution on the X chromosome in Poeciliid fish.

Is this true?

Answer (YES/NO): NO